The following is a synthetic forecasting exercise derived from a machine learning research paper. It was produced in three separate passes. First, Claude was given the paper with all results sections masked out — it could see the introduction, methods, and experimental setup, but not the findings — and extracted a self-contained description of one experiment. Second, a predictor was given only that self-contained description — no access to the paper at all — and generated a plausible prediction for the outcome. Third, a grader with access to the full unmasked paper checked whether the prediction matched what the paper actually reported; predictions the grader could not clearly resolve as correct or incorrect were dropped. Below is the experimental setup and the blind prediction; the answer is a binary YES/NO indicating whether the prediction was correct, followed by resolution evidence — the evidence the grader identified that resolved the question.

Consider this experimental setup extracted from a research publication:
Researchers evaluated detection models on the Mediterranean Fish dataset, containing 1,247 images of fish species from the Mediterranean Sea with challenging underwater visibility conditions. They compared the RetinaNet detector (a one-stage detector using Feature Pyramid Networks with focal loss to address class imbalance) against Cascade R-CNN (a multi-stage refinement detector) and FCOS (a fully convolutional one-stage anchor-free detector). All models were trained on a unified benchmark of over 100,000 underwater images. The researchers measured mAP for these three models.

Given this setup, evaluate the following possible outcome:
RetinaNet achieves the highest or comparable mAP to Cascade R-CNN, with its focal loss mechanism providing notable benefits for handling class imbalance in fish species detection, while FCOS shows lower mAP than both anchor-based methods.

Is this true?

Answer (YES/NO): NO